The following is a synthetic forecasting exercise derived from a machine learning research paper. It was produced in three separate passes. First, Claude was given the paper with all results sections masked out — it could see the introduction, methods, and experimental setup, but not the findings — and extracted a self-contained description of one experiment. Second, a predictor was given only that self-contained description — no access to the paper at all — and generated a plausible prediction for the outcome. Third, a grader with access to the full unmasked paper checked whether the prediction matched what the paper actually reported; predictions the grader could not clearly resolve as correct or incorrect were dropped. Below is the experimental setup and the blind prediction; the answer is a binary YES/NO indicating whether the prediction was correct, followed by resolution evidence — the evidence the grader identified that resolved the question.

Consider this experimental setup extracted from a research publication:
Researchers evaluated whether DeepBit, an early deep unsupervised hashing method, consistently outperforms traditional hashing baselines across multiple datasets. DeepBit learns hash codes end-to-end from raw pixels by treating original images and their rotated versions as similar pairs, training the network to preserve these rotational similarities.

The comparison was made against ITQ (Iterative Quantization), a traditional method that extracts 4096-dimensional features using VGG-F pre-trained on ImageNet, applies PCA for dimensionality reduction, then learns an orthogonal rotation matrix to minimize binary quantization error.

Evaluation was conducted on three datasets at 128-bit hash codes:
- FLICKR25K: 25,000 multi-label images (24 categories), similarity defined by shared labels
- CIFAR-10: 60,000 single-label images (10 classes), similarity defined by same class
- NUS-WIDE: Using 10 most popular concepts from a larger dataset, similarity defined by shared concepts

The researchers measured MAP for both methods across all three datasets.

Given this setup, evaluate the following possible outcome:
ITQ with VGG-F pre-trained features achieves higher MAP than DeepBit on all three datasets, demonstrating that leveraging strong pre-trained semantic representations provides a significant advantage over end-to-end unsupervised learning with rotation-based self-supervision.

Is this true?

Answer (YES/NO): NO